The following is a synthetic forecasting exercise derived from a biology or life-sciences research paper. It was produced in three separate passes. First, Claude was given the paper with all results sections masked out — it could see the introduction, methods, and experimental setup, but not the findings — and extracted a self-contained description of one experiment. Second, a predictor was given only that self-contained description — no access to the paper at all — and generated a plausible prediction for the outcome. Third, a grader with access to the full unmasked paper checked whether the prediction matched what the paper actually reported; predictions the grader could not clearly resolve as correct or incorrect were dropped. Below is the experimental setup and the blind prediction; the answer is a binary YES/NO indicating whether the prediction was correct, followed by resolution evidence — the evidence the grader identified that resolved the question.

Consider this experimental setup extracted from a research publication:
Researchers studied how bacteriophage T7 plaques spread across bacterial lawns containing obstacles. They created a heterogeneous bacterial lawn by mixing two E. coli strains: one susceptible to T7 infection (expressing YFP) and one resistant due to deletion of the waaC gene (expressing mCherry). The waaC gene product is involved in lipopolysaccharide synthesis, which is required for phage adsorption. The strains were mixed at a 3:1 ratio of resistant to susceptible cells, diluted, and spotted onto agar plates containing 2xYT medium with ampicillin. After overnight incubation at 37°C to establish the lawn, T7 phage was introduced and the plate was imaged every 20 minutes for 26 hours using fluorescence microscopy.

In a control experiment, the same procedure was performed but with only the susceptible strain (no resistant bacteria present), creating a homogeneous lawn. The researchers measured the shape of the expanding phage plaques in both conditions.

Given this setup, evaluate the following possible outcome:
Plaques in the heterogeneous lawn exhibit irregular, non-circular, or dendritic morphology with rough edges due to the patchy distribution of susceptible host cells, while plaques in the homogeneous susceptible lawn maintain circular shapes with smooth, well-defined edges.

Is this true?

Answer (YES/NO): NO